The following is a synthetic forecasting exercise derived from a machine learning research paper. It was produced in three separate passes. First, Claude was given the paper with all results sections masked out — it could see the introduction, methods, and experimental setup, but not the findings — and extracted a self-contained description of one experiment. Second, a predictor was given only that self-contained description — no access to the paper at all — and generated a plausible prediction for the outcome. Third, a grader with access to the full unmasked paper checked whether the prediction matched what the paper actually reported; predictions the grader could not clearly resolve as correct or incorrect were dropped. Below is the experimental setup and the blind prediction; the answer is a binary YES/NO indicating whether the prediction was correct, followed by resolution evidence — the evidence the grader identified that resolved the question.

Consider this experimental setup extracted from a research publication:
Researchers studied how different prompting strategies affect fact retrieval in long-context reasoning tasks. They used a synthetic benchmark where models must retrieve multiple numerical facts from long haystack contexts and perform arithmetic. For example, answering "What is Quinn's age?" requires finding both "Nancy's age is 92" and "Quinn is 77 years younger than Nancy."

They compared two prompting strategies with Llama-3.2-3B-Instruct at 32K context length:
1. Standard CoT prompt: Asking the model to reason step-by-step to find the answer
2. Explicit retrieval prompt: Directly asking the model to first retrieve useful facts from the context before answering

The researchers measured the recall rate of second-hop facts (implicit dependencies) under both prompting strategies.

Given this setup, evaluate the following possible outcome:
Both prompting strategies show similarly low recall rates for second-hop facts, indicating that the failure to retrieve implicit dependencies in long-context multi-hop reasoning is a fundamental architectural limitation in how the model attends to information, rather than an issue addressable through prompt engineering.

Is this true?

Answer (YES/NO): NO